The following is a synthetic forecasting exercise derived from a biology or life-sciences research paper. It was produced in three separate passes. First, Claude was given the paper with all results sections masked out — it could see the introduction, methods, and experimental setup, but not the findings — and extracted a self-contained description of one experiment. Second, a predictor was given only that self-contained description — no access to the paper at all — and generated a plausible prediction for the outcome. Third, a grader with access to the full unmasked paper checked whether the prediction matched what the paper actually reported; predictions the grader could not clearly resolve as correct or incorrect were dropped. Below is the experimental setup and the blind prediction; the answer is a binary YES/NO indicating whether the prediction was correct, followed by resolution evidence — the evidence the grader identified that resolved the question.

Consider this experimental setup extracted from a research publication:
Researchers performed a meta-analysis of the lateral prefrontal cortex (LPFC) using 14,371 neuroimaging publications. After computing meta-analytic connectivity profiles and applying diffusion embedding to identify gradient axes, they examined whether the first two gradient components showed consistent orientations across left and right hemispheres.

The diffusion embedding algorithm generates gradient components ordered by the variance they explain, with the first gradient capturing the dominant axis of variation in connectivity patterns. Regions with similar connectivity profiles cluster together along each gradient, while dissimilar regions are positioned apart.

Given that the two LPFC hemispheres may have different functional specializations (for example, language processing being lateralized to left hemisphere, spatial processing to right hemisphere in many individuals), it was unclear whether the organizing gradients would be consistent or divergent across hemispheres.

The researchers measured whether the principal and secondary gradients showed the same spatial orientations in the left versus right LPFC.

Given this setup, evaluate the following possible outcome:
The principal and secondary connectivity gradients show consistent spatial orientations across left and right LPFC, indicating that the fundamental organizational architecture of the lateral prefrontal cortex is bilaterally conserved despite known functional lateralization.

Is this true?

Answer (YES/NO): YES